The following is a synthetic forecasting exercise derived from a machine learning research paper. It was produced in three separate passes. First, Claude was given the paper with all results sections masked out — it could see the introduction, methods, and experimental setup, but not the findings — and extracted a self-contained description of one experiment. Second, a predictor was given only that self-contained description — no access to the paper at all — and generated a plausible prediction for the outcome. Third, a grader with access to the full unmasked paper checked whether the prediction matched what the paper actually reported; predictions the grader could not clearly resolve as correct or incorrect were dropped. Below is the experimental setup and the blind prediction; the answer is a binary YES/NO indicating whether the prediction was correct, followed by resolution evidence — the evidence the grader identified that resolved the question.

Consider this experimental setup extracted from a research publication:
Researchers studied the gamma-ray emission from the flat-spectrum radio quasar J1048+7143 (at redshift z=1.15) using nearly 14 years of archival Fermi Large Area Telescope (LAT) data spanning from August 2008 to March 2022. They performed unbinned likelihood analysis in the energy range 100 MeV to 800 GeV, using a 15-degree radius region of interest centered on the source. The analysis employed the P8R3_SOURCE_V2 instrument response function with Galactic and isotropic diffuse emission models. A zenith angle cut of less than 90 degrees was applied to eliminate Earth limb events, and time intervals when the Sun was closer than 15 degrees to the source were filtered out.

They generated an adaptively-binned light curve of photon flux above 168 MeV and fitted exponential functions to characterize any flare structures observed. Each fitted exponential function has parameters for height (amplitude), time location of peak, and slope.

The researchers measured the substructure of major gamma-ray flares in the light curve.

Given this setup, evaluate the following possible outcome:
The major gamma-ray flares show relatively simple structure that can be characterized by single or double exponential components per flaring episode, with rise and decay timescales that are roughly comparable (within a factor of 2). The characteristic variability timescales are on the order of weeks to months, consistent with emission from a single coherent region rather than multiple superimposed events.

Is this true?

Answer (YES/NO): YES